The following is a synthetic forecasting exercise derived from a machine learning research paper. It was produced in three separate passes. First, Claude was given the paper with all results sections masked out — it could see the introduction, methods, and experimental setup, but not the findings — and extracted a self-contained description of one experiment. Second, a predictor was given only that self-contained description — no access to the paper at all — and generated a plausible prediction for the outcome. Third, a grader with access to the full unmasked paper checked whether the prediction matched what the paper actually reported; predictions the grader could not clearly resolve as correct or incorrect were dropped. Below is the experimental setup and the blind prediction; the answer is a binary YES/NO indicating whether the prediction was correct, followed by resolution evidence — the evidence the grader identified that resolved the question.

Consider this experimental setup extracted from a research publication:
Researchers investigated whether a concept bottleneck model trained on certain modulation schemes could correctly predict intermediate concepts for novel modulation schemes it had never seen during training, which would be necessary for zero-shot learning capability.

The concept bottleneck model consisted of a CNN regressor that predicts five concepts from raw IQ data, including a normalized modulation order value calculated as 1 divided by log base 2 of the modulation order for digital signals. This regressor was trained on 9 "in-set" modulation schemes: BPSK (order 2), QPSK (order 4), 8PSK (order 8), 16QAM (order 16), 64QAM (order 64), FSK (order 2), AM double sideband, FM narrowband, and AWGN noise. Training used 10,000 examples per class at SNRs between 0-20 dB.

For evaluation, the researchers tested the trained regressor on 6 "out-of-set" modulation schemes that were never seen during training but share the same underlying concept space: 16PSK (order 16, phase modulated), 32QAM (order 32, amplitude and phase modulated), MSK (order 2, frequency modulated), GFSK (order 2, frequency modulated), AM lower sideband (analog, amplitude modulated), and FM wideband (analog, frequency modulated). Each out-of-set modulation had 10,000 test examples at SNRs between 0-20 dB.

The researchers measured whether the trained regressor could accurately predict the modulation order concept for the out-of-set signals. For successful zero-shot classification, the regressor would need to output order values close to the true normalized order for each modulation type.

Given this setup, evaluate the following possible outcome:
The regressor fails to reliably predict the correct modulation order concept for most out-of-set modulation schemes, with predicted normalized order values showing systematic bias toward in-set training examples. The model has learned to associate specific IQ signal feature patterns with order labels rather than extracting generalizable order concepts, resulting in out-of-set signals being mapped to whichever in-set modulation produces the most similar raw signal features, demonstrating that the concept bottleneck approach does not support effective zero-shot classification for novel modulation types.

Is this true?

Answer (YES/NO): NO